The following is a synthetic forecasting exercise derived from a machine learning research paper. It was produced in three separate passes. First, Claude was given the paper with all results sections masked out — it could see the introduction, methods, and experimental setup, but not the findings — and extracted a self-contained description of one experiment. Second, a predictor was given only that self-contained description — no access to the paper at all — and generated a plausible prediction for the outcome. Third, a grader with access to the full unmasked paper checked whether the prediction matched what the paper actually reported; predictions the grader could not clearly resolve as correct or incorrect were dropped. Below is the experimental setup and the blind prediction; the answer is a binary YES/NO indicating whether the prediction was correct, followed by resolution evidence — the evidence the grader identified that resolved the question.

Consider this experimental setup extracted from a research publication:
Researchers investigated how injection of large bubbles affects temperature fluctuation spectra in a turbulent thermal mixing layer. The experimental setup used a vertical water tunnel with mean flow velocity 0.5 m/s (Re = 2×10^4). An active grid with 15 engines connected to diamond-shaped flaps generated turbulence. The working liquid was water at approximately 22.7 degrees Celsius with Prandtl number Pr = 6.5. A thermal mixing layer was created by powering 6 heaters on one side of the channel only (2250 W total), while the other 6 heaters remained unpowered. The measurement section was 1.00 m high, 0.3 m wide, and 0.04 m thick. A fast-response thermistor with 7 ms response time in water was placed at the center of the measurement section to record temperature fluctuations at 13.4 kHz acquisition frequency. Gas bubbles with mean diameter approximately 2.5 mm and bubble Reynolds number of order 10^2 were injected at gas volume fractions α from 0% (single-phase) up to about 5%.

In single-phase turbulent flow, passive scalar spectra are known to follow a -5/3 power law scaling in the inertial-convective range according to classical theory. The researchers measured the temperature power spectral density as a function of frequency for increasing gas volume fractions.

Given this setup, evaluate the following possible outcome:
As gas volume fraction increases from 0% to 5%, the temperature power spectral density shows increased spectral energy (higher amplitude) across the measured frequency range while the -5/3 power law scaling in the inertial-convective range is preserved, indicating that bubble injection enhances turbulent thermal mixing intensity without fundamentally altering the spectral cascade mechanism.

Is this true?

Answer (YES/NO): NO